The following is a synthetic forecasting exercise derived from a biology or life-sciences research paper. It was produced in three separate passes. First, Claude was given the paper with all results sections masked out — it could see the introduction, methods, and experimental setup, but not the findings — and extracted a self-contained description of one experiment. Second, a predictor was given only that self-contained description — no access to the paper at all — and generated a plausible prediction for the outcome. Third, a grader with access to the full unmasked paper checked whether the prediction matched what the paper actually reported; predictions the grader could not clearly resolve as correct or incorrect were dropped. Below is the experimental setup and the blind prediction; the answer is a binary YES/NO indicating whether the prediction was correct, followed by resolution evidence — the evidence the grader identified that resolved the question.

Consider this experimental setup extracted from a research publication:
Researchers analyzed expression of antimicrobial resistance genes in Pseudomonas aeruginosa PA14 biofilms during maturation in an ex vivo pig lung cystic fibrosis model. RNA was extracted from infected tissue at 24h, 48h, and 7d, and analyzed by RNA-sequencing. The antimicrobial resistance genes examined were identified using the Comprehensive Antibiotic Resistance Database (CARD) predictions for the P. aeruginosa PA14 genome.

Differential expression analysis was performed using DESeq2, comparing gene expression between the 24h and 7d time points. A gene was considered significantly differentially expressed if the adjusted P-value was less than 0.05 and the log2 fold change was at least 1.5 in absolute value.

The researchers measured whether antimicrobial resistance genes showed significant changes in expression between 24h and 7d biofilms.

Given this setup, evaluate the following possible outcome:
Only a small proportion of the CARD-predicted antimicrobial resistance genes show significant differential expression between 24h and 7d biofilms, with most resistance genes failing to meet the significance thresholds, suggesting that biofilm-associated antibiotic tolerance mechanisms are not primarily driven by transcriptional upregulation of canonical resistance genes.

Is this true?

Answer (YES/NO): YES